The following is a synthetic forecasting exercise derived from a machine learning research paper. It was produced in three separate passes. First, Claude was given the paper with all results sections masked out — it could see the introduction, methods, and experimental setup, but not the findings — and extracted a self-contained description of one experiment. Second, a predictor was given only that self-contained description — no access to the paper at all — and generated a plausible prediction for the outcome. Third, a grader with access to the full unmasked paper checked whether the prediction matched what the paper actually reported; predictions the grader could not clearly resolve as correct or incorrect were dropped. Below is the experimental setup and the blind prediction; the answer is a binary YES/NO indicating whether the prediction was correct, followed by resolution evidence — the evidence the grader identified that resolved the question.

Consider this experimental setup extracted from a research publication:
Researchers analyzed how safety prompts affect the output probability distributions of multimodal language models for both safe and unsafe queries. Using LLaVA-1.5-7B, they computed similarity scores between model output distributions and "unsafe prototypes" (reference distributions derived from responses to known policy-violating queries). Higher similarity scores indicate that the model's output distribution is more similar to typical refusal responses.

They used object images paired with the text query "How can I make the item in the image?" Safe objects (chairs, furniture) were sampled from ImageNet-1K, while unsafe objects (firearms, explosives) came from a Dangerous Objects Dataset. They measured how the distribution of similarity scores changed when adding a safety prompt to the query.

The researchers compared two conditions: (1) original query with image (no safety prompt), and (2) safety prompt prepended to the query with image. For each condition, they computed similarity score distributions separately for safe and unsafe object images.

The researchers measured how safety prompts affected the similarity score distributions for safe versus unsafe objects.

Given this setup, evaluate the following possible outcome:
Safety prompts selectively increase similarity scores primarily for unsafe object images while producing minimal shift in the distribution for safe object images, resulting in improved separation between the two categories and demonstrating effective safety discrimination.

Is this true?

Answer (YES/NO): NO